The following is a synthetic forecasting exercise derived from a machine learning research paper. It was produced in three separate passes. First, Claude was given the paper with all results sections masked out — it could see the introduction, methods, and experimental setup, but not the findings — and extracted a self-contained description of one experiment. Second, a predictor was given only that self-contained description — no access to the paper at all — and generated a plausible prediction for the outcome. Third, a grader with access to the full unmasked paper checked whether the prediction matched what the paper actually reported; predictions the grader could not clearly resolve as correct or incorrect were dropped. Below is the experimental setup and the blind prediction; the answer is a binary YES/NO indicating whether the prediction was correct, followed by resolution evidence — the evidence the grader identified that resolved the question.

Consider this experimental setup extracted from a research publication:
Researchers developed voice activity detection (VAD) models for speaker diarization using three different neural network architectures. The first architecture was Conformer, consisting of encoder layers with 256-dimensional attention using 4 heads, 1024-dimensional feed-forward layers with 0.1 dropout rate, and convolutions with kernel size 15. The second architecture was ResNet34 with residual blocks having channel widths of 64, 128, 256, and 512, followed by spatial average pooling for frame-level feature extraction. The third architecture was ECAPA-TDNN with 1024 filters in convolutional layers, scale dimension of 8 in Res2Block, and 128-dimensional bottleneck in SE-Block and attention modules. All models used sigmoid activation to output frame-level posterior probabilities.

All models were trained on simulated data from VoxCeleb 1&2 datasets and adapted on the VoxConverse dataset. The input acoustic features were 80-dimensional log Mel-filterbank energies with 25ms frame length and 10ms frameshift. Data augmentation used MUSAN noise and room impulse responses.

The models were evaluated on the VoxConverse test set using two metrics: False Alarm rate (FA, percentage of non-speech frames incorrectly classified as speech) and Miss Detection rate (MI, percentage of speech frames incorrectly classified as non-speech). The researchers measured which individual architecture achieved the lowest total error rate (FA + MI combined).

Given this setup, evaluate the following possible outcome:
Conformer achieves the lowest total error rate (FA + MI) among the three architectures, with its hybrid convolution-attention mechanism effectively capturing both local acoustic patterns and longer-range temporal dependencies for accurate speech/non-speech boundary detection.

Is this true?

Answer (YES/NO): YES